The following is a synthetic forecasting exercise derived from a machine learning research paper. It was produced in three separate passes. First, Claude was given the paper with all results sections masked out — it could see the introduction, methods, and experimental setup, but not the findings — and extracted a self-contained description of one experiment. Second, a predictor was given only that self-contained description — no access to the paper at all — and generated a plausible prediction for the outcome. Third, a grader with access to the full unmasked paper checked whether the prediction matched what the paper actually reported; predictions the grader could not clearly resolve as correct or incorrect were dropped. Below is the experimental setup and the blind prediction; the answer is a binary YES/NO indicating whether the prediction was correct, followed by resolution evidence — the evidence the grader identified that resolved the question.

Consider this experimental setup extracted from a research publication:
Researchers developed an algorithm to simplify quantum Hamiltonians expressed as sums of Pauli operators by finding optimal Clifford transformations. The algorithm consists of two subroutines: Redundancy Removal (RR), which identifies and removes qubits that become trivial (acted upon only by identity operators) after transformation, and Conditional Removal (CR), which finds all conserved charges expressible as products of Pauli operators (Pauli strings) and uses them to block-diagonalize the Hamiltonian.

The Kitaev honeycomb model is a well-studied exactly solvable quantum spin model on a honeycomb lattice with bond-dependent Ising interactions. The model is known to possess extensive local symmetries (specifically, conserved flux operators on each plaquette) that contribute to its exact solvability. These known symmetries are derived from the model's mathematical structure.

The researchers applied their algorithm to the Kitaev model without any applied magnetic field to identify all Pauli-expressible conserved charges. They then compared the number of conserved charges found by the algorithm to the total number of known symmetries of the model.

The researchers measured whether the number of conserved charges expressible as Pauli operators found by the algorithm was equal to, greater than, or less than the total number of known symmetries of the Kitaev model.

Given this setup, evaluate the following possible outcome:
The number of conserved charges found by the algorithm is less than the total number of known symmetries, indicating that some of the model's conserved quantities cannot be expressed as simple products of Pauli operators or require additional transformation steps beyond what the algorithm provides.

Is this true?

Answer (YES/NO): YES